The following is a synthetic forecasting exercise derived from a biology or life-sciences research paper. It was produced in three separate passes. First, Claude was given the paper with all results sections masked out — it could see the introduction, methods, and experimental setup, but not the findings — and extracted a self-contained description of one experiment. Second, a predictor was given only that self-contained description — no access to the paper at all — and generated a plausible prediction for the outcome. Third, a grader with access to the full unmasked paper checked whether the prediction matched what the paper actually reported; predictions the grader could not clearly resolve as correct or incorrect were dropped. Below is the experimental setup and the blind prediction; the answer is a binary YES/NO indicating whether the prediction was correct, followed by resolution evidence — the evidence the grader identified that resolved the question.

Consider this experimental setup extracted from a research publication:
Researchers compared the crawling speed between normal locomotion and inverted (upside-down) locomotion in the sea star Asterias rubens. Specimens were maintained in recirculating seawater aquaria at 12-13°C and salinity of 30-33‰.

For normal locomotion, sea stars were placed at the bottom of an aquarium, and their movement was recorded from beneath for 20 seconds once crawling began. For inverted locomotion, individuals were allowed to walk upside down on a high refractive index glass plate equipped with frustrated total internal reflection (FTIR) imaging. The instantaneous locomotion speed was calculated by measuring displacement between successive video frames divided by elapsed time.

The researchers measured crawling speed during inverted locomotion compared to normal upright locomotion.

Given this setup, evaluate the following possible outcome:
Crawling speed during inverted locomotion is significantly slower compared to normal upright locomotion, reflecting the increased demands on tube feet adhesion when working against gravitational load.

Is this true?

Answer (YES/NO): YES